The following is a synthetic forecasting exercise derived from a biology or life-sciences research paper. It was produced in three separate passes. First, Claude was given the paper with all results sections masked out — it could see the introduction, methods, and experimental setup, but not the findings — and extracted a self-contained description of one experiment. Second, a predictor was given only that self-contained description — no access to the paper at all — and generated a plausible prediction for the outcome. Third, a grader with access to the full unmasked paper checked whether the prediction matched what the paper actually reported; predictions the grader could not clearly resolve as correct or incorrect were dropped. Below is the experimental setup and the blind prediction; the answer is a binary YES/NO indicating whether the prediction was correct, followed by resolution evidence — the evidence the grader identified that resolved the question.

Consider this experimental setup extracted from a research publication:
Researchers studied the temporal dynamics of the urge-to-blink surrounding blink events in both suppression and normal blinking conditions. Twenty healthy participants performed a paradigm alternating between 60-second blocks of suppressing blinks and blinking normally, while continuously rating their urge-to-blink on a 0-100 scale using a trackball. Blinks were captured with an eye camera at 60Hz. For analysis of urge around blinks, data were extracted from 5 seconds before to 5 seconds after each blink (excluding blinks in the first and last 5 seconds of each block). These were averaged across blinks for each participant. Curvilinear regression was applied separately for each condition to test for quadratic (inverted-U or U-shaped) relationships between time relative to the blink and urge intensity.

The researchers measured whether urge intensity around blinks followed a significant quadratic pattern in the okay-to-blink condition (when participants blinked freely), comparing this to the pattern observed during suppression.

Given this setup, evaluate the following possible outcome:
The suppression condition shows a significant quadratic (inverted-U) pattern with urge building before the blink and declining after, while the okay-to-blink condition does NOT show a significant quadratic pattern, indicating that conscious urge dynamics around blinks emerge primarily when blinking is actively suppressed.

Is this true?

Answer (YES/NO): NO